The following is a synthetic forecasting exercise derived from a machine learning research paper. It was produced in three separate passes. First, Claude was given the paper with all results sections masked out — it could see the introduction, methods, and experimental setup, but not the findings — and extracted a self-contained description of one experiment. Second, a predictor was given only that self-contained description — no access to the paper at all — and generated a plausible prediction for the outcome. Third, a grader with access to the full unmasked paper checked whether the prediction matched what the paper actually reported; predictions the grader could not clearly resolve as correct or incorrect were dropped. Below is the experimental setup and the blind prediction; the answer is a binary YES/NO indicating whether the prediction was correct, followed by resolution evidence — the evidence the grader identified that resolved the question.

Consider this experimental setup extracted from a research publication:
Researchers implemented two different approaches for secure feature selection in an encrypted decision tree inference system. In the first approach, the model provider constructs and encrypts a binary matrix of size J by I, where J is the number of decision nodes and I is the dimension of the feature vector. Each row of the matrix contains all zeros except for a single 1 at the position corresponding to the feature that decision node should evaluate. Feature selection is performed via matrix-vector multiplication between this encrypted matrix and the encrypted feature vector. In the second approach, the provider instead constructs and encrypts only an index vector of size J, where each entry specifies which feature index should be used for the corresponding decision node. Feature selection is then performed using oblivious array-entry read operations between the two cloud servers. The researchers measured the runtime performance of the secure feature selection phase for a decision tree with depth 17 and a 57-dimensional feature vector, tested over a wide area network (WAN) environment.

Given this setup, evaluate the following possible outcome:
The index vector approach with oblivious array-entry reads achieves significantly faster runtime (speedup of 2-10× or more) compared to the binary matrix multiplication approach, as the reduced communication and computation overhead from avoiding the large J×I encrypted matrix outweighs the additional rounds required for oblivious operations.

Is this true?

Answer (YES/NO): NO